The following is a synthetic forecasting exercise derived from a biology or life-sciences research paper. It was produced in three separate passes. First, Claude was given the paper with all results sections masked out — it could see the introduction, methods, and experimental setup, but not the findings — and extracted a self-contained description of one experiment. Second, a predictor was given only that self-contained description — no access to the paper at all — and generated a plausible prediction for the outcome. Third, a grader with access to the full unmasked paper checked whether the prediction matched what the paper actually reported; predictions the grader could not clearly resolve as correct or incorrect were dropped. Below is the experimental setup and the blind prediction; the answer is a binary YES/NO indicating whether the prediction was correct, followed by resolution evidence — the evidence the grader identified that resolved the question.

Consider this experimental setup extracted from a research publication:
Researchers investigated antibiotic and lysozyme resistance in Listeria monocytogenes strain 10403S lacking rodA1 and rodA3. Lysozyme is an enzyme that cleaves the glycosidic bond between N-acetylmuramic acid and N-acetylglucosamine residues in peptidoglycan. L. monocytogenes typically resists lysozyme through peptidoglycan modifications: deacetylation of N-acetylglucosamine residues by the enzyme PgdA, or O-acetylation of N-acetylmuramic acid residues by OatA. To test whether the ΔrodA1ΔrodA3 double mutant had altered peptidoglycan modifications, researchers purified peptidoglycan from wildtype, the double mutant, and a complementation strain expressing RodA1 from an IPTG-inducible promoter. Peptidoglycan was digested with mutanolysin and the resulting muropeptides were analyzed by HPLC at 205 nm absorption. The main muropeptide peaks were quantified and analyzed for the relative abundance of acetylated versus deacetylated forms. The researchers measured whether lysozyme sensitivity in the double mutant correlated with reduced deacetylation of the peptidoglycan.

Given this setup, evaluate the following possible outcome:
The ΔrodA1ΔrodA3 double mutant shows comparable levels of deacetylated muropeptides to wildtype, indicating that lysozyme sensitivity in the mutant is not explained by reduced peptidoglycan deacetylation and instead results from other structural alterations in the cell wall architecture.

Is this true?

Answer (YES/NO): YES